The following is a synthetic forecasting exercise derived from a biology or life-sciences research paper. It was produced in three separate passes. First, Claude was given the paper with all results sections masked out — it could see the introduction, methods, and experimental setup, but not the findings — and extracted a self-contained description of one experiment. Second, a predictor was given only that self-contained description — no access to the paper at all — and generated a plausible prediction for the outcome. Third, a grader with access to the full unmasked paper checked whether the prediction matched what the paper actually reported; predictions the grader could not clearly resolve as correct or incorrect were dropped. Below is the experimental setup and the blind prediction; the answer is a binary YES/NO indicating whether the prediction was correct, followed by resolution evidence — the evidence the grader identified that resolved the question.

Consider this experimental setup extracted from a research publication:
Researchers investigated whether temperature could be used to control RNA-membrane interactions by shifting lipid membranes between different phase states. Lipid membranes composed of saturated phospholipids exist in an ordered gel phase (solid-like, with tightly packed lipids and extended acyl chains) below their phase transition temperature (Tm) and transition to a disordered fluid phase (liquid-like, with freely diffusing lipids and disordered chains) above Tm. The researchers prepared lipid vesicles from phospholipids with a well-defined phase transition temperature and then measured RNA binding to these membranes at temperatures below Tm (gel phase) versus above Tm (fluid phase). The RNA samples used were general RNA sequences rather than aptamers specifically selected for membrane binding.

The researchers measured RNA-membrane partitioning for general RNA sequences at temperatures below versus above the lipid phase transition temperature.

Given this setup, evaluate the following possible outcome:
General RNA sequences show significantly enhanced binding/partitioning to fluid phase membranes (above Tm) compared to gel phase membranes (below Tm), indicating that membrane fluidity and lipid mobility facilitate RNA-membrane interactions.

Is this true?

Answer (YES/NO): NO